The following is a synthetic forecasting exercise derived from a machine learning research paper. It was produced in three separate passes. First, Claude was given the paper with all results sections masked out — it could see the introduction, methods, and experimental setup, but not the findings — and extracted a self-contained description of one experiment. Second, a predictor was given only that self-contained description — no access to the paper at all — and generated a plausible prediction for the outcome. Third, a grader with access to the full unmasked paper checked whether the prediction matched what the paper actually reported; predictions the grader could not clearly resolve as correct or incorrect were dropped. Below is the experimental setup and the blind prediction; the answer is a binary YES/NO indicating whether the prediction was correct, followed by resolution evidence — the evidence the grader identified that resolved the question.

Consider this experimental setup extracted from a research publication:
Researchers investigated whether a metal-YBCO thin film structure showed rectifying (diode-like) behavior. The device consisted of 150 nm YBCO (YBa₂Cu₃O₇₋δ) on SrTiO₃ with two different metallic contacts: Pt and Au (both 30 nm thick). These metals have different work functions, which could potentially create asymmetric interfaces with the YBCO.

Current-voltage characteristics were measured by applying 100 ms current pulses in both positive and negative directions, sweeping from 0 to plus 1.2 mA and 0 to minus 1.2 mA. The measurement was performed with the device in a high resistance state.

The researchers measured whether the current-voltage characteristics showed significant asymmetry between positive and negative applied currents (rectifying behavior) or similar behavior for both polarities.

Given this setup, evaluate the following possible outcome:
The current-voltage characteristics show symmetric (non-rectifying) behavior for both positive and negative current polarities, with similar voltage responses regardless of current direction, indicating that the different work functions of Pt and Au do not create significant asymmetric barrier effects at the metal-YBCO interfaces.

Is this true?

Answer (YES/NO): YES